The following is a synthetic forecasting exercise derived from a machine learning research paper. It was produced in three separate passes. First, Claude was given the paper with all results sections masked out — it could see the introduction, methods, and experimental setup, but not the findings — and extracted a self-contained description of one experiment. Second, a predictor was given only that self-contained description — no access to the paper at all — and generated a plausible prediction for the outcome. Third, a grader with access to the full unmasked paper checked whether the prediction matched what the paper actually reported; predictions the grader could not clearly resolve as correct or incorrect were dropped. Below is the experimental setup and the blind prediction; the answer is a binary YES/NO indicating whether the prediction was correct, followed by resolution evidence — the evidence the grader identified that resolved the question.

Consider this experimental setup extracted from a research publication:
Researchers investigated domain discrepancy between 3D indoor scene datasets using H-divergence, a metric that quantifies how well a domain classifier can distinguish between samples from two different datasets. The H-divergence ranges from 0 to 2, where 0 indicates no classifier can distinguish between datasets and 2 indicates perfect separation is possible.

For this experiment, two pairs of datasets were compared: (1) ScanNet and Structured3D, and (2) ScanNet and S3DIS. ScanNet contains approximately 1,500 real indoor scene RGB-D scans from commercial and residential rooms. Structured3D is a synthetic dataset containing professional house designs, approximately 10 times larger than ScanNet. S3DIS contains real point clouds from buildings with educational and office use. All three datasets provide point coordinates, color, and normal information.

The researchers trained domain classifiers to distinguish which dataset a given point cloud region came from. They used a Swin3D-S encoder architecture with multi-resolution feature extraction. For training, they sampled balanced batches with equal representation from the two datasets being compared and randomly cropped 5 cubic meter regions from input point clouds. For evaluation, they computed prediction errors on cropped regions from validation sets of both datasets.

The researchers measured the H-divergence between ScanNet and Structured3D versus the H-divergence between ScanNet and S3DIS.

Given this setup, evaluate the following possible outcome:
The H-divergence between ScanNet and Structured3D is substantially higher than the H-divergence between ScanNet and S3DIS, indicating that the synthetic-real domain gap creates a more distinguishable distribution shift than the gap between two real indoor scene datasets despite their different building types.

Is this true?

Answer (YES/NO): NO